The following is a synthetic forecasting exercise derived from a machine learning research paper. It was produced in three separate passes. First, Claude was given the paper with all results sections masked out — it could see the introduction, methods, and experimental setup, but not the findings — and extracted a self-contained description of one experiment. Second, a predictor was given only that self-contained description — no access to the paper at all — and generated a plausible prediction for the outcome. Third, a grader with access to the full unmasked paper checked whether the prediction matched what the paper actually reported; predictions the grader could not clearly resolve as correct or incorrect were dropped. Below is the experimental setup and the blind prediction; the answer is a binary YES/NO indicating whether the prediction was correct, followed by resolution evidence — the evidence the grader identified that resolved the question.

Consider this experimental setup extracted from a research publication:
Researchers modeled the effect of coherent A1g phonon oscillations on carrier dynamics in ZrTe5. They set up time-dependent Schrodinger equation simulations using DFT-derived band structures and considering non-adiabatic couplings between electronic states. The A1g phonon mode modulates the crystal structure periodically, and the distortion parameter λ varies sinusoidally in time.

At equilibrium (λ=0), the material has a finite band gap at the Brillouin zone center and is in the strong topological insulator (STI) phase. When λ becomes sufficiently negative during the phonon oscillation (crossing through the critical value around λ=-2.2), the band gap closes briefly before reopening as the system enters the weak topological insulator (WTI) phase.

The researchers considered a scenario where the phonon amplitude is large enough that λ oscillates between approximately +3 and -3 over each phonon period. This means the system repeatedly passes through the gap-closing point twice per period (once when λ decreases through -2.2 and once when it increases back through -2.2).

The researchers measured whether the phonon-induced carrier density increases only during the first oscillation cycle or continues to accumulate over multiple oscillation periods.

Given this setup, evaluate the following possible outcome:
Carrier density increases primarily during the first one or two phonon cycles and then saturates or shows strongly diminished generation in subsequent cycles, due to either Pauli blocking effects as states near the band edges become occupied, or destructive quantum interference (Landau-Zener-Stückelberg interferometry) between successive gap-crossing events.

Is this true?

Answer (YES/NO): NO